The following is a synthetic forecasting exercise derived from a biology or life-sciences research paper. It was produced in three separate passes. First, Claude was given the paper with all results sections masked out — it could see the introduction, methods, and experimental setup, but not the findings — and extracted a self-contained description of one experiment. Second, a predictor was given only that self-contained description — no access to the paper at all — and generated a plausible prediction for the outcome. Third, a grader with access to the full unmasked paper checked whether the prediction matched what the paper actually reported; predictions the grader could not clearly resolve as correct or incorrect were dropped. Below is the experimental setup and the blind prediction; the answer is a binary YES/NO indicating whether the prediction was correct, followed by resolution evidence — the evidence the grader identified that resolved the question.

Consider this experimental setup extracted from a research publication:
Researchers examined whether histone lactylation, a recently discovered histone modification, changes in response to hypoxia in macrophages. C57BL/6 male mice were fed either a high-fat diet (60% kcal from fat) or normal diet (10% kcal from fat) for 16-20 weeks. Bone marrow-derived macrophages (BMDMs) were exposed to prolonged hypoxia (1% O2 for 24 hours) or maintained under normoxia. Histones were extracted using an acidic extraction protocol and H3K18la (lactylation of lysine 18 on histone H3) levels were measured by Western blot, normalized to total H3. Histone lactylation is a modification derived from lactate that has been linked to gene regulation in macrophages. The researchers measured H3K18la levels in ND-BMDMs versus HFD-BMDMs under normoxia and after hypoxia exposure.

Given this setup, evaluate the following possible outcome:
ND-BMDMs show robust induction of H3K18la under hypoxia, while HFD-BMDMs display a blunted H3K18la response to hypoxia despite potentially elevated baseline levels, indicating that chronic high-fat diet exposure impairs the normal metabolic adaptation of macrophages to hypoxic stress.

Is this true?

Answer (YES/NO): YES